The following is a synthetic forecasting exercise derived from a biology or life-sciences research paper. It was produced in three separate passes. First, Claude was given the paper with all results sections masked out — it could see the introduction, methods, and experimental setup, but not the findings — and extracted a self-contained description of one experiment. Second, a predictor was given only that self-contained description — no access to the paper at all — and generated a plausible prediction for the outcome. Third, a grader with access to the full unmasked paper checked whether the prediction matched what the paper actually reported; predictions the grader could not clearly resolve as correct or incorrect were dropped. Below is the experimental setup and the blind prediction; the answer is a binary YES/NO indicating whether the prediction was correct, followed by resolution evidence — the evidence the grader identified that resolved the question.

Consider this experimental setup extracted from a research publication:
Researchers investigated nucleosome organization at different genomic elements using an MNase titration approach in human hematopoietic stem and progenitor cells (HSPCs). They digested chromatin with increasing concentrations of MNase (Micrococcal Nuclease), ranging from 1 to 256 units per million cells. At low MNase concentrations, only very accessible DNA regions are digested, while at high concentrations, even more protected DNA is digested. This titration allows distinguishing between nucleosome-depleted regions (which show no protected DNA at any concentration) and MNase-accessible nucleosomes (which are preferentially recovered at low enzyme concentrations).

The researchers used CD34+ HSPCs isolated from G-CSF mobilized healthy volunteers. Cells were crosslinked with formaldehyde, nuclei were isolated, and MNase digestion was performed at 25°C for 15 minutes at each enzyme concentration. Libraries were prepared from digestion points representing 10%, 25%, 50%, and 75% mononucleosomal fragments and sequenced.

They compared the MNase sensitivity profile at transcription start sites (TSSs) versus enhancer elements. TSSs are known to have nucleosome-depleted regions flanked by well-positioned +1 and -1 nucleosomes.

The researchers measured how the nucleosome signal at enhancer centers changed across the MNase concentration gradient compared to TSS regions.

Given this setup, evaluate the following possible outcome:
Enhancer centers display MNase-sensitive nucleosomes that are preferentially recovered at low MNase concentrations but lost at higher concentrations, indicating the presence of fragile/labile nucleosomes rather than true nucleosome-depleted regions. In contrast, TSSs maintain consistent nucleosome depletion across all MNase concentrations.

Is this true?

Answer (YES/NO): YES